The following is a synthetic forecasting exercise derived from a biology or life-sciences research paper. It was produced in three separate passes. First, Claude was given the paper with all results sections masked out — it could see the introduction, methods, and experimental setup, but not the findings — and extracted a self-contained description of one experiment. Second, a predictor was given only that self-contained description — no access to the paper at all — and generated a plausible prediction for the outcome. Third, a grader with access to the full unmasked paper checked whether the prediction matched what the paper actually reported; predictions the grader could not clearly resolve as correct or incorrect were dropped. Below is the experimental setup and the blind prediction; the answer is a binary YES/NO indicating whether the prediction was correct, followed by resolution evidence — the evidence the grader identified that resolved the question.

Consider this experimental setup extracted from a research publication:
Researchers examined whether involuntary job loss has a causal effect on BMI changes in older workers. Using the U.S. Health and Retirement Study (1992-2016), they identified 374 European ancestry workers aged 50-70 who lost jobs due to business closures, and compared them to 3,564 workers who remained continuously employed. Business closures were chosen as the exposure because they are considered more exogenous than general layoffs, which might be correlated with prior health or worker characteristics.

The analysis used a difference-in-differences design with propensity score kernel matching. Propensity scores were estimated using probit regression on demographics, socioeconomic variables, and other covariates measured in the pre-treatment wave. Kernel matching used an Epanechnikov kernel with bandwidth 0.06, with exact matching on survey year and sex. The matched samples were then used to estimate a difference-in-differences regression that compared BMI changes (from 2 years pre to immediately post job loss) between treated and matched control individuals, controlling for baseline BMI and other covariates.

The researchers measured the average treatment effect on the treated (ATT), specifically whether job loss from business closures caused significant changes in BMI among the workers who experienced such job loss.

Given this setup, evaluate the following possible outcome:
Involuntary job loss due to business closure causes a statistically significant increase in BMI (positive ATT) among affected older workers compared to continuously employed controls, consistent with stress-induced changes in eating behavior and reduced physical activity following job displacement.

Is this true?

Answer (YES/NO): NO